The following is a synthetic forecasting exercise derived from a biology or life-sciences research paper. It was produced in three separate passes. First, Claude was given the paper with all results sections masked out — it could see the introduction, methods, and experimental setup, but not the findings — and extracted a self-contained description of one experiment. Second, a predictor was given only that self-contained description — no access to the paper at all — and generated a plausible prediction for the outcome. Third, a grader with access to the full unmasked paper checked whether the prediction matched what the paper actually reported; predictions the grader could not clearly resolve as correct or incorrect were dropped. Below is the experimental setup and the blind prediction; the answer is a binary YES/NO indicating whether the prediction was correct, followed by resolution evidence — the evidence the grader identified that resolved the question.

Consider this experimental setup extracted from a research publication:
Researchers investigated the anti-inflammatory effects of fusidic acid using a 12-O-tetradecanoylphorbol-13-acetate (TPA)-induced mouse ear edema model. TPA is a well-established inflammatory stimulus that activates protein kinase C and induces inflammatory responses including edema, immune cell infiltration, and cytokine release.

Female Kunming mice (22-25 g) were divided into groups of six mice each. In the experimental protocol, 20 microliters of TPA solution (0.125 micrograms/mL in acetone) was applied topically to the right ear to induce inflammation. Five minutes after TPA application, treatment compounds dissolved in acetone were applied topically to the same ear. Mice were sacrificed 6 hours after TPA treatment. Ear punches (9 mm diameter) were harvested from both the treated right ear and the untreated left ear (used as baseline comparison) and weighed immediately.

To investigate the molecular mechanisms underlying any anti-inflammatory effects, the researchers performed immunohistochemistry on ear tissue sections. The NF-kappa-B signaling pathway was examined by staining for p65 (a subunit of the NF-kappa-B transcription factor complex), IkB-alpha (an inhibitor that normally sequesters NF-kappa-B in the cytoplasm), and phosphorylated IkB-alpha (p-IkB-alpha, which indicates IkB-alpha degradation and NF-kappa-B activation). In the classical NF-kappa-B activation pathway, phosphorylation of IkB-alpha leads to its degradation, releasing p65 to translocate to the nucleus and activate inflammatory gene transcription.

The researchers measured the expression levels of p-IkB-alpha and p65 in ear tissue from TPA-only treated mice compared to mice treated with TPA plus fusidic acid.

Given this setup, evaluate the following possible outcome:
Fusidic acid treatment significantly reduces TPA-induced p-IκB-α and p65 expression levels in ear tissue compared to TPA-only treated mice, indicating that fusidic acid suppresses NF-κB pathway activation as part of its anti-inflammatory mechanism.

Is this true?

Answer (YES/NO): YES